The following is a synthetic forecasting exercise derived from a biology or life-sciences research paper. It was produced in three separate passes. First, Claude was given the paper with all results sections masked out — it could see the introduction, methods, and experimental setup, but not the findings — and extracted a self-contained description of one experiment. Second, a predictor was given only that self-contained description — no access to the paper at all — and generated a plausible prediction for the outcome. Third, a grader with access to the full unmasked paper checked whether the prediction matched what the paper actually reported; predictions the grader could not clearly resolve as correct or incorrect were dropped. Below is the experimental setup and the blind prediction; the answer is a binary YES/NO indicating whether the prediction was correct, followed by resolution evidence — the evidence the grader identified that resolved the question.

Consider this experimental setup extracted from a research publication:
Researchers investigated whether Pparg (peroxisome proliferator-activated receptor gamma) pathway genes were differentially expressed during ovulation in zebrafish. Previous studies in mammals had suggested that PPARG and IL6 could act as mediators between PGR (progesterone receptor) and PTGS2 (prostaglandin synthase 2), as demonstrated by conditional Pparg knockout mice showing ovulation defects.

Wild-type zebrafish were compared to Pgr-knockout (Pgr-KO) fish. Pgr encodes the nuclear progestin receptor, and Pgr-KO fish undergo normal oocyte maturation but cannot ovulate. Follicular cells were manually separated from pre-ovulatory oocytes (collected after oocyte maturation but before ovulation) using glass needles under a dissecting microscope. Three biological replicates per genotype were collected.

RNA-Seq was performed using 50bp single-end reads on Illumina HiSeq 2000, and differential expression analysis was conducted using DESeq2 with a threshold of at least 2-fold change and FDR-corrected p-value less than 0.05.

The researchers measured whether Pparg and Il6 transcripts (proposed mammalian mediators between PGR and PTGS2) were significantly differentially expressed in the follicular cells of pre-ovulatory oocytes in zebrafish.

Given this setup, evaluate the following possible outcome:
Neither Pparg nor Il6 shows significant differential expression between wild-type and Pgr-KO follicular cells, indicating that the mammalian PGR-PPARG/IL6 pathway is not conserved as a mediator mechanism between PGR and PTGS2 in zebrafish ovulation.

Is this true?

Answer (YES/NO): YES